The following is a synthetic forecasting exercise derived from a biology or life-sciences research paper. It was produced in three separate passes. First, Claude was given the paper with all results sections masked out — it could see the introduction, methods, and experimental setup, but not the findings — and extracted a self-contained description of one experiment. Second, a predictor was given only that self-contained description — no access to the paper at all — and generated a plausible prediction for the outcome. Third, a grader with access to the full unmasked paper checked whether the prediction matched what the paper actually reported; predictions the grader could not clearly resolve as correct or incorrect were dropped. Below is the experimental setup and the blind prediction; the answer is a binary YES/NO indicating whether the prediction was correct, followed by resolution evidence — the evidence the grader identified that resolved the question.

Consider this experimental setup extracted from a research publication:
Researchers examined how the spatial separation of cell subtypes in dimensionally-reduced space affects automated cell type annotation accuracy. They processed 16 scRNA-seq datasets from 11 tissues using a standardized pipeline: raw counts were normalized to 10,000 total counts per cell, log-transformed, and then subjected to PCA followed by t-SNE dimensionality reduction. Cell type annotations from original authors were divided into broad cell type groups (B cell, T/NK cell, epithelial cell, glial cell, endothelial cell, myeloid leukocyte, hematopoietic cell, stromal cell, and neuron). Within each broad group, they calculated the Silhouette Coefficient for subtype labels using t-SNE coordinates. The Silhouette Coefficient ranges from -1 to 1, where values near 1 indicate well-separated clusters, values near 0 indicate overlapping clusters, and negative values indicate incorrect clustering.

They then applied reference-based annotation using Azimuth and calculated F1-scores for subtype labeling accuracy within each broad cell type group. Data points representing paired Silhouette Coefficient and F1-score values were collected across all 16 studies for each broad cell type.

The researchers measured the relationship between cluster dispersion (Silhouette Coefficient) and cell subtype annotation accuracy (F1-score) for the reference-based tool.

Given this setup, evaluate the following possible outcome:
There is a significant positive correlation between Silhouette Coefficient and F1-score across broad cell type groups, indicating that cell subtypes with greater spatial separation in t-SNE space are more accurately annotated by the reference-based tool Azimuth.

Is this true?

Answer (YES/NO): YES